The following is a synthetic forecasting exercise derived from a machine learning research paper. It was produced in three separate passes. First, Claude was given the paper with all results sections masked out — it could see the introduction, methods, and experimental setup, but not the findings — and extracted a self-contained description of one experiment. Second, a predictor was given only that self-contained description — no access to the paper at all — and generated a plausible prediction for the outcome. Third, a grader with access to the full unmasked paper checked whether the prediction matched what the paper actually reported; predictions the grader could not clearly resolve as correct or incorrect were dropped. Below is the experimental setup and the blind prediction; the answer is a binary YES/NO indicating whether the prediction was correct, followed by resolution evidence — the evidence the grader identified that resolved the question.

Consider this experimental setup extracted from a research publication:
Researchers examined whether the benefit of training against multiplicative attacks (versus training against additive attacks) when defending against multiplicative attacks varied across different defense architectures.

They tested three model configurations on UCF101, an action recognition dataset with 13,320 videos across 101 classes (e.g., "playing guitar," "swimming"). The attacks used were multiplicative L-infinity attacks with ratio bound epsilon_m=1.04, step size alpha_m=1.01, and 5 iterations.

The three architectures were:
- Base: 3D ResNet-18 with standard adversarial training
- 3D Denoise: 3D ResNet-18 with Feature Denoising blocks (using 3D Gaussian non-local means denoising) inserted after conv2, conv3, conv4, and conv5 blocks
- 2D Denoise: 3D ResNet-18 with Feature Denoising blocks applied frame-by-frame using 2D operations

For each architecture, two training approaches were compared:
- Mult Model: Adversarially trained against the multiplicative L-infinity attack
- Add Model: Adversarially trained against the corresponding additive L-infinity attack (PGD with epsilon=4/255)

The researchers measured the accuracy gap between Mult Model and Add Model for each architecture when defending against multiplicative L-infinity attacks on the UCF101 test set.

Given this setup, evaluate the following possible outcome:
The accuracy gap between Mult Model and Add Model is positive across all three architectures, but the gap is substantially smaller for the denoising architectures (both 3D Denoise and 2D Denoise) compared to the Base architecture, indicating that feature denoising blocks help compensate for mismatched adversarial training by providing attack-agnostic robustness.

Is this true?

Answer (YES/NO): NO